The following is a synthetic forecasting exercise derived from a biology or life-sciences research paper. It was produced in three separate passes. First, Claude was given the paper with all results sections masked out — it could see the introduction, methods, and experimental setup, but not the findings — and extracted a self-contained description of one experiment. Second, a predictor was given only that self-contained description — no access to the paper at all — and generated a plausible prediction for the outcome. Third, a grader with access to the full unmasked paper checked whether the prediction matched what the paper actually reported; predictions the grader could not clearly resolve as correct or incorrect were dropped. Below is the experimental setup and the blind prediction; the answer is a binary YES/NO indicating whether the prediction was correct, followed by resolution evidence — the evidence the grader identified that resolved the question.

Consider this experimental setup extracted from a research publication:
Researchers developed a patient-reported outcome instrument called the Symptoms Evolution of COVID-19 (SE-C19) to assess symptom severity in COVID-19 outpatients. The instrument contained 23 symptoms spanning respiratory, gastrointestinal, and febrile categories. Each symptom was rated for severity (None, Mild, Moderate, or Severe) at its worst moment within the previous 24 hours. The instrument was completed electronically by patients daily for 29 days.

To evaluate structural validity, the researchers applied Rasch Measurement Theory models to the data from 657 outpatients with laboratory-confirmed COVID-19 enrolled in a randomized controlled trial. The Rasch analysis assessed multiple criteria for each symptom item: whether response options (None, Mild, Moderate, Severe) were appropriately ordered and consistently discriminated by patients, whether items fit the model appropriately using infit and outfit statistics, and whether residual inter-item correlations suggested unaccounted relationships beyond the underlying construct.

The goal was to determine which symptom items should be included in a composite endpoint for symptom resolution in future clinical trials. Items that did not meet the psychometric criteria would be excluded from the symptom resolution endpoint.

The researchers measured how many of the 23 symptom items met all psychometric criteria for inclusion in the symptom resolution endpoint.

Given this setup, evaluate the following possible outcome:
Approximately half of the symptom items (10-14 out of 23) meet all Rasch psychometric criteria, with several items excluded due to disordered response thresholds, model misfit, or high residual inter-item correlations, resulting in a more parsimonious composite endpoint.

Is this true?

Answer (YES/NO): NO